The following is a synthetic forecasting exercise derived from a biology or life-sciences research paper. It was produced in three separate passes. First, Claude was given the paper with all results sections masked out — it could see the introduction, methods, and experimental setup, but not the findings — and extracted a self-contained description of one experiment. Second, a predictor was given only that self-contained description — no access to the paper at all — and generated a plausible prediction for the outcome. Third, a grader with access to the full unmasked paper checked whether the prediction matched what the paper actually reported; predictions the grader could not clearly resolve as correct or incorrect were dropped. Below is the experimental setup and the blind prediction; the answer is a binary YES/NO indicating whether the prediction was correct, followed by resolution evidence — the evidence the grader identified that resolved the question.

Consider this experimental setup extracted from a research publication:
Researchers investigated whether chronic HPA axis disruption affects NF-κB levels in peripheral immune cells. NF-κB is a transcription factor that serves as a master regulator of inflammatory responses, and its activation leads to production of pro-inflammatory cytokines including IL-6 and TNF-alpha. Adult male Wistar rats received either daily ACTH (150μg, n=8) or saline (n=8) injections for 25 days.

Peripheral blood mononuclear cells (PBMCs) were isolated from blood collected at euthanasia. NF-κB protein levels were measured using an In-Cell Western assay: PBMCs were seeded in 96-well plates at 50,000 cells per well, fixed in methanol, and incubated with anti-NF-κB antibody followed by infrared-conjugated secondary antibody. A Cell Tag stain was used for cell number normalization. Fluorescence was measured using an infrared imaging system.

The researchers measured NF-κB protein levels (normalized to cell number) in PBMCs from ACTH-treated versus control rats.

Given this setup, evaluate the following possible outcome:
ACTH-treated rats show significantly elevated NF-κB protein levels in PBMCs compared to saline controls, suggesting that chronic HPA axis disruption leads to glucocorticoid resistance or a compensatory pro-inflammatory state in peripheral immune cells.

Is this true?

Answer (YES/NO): NO